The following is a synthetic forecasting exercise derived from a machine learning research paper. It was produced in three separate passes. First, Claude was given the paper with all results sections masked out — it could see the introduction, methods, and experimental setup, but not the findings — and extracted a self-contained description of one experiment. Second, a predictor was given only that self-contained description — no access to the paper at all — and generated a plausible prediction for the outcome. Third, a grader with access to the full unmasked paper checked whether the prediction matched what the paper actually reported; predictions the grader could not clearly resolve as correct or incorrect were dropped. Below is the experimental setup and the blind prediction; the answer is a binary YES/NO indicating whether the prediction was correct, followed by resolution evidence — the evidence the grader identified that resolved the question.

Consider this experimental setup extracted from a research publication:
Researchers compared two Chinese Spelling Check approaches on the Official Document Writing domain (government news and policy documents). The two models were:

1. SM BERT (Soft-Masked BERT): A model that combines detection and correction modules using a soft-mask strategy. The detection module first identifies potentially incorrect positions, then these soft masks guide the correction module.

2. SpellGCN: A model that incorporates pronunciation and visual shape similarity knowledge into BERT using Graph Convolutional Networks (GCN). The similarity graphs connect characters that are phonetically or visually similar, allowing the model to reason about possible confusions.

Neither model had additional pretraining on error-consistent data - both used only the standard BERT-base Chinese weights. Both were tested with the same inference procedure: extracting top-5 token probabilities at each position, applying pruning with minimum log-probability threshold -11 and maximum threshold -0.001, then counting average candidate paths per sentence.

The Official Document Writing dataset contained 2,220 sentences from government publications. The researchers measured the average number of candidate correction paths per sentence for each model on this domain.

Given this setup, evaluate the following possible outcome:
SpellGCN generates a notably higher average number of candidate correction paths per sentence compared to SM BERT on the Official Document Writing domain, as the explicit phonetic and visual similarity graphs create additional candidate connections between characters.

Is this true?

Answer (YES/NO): NO